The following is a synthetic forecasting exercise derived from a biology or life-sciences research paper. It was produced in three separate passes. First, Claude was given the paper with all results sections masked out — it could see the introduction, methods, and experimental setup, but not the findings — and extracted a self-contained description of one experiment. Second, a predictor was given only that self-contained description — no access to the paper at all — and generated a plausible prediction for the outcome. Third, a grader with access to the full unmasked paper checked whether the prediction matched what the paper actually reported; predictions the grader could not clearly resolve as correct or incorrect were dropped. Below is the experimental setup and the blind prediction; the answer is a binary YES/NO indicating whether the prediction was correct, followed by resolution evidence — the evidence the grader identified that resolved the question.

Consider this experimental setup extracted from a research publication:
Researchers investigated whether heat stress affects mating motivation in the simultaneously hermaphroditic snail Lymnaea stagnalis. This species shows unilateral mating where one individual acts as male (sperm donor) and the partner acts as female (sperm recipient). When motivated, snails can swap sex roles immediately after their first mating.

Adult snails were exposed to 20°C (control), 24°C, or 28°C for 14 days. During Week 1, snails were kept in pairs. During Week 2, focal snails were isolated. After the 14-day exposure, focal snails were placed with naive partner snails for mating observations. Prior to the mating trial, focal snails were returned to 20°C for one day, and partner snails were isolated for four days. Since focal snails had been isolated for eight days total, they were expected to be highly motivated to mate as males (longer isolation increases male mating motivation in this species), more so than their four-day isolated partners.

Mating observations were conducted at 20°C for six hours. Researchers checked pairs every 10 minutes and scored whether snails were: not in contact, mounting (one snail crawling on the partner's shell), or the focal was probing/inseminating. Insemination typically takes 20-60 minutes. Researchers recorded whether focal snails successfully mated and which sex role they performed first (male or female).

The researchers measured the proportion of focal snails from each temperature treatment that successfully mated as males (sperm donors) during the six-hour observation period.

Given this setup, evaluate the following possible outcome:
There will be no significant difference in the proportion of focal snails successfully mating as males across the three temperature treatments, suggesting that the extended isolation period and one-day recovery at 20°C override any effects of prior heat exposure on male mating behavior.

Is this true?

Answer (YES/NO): YES